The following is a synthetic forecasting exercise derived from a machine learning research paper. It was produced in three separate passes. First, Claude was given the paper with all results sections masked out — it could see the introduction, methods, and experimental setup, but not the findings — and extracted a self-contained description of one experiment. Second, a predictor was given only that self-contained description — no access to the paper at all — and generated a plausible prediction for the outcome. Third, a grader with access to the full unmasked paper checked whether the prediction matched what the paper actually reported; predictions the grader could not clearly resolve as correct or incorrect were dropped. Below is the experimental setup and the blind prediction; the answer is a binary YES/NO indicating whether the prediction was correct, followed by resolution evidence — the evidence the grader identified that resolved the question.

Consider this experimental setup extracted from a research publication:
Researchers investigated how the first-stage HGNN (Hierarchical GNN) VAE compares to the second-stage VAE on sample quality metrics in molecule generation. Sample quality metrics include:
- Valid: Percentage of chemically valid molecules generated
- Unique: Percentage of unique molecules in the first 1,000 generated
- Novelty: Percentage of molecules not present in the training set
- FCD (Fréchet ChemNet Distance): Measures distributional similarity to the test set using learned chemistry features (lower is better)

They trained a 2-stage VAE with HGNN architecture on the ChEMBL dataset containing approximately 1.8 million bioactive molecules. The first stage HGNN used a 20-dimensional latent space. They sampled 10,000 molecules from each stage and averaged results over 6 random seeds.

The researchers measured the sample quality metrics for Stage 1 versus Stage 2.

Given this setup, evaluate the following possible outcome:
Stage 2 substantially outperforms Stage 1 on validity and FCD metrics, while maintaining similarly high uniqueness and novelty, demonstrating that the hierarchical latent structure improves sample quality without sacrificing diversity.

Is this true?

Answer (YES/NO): NO